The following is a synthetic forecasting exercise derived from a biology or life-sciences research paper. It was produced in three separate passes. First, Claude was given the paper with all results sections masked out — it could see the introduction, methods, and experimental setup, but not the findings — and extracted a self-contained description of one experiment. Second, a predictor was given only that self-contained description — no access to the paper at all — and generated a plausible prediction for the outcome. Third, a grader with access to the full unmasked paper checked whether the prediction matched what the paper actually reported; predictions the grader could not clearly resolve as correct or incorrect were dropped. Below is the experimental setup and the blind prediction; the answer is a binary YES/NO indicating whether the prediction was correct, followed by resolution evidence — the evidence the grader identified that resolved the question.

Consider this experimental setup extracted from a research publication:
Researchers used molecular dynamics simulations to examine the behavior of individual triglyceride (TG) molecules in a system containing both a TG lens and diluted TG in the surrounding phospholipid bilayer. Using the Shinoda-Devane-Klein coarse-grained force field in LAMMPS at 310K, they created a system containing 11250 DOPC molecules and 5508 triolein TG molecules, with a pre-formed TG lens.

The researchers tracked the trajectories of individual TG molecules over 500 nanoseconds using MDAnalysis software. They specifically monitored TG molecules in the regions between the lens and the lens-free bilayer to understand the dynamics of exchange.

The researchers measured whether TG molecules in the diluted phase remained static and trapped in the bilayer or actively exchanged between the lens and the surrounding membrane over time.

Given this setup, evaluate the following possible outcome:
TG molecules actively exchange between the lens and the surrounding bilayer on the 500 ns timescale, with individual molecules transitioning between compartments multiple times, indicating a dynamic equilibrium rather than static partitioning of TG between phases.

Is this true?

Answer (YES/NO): YES